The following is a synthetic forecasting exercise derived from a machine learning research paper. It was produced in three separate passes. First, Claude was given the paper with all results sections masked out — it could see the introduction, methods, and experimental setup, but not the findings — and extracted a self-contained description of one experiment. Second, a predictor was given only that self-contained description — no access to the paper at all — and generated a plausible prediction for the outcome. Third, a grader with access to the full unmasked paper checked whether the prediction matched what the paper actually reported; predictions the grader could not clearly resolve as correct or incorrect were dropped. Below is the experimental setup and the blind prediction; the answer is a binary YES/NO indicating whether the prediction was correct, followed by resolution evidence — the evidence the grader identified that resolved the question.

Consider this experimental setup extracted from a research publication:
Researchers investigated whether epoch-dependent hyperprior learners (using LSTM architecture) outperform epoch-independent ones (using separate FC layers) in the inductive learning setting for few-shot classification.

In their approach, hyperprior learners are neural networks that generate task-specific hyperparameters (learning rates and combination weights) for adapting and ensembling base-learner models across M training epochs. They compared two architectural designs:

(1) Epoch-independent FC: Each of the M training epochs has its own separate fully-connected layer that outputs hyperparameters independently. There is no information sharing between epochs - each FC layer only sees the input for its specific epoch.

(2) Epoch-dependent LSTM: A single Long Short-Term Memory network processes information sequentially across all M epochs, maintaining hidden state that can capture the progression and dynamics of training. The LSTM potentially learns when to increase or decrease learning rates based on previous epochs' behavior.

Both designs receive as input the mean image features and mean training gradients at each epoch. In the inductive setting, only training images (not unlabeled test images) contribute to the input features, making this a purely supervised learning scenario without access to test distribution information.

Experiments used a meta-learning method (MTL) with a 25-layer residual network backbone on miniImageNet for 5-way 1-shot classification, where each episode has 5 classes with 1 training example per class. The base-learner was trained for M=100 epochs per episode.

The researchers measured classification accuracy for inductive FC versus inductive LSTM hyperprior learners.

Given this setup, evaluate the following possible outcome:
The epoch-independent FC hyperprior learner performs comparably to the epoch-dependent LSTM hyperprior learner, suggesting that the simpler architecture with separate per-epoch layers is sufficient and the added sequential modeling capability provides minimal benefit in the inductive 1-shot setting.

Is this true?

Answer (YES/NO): YES